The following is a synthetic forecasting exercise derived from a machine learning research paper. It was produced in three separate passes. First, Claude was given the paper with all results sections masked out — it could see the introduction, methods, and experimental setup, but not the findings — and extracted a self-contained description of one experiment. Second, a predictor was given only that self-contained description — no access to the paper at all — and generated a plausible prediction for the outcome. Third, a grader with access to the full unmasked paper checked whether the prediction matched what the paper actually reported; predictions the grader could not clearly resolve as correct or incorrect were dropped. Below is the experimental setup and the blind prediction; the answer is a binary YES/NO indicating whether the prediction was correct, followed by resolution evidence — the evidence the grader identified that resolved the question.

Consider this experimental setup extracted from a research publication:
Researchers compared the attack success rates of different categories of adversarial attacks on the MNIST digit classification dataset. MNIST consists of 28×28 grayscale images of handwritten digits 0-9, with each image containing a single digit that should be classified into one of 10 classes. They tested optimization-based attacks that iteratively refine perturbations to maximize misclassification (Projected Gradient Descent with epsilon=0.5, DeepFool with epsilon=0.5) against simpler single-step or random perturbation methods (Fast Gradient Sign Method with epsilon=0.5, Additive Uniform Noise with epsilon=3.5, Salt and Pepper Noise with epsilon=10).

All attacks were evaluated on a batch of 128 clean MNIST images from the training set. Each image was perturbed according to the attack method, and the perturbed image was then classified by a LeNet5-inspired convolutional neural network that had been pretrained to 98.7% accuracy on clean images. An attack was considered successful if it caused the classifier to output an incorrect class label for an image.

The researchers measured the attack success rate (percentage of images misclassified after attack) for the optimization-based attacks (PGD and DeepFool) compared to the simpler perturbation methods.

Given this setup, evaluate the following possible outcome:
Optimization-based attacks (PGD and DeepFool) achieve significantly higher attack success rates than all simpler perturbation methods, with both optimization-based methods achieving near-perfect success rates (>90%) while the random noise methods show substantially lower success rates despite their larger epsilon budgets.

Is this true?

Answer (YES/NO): NO